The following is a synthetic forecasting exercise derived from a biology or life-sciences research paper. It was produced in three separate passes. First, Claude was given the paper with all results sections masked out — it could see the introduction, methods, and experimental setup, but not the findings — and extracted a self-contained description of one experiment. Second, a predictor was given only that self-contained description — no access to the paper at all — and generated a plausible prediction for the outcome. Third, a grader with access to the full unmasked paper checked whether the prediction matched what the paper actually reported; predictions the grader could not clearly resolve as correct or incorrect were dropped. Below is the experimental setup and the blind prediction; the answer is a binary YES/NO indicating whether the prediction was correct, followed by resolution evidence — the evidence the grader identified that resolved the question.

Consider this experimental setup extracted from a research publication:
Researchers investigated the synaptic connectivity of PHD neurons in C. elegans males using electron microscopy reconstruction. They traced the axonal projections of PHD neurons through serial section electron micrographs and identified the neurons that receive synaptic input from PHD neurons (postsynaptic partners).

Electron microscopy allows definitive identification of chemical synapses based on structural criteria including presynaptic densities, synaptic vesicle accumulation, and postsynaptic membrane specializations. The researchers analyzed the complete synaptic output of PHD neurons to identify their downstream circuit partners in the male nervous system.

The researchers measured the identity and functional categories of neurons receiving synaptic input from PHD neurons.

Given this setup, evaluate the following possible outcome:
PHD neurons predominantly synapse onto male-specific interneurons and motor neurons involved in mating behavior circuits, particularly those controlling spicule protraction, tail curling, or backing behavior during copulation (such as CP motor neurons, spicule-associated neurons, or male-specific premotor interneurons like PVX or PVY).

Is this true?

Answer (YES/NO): NO